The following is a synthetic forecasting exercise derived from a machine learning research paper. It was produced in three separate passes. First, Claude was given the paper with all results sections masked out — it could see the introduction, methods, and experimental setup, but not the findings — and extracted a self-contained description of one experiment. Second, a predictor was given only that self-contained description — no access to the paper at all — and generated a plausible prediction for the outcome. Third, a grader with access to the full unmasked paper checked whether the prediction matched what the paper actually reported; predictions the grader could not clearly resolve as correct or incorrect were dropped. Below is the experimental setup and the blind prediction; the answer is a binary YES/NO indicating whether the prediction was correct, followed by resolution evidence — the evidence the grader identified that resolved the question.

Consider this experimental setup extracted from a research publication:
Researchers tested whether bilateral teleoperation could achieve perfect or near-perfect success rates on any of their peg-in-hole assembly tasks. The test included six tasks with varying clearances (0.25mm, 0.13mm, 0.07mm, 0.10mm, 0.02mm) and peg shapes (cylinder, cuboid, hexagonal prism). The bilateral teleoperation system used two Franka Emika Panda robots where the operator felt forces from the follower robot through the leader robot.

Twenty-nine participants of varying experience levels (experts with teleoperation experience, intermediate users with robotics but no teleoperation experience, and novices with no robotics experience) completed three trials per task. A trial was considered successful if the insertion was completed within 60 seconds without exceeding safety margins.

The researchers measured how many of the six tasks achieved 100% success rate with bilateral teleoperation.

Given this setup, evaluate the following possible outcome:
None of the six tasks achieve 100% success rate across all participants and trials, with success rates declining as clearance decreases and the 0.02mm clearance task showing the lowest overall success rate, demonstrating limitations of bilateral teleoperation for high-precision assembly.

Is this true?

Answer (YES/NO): NO